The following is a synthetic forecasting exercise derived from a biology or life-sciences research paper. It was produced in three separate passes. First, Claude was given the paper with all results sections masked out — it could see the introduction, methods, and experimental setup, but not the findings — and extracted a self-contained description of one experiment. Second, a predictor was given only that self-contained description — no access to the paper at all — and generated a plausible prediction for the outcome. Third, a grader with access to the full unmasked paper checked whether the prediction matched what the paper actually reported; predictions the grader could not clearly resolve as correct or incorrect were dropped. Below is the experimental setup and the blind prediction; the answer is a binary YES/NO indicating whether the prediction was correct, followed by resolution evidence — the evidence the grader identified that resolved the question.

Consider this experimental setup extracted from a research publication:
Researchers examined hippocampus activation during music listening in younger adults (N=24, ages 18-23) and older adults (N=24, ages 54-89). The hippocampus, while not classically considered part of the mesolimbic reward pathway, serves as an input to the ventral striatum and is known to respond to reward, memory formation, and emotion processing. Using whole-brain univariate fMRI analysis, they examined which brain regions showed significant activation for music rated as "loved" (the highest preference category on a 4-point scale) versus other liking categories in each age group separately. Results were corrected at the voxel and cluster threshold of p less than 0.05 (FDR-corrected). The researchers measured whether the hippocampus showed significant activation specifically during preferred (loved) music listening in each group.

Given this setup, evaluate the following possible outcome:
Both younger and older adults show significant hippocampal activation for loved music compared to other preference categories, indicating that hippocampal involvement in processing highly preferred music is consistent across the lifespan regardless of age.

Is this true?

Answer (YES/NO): NO